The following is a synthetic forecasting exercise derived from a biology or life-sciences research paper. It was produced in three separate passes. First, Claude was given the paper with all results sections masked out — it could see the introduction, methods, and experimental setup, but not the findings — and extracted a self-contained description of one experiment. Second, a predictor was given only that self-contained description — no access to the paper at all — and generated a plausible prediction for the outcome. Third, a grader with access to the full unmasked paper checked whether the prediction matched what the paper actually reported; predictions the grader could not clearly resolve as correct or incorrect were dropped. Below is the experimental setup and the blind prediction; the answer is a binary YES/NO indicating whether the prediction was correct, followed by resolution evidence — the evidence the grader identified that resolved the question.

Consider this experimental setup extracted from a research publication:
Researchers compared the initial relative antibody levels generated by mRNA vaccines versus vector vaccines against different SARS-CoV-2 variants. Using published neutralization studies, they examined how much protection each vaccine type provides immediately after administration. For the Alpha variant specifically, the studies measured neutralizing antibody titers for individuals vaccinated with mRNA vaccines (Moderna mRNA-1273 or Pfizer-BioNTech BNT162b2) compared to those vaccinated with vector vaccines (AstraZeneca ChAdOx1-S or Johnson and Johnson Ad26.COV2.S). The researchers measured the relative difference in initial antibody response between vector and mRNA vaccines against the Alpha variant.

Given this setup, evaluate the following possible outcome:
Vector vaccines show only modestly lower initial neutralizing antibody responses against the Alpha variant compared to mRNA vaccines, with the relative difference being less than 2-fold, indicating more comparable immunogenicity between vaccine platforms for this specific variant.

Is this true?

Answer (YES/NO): NO